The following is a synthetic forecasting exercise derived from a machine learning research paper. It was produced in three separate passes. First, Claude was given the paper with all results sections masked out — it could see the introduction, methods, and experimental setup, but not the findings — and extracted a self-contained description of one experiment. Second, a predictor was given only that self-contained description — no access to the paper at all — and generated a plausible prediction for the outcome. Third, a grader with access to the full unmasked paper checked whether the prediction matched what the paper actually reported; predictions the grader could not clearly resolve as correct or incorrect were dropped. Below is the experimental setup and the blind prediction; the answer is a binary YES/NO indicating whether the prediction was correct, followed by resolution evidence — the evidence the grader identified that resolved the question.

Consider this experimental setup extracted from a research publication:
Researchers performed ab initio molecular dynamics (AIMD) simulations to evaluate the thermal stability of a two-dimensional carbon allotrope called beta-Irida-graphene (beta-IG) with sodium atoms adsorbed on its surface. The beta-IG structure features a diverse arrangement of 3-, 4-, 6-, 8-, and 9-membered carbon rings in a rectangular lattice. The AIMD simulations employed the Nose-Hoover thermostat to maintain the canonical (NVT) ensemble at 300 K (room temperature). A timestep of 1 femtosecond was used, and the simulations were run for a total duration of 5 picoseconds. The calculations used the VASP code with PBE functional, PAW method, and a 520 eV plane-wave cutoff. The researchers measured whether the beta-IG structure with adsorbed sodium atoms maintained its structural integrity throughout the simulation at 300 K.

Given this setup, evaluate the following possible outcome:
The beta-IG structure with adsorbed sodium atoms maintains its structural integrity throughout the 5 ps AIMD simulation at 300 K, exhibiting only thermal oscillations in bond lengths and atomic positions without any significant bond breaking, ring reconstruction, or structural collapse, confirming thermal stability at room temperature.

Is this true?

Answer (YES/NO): YES